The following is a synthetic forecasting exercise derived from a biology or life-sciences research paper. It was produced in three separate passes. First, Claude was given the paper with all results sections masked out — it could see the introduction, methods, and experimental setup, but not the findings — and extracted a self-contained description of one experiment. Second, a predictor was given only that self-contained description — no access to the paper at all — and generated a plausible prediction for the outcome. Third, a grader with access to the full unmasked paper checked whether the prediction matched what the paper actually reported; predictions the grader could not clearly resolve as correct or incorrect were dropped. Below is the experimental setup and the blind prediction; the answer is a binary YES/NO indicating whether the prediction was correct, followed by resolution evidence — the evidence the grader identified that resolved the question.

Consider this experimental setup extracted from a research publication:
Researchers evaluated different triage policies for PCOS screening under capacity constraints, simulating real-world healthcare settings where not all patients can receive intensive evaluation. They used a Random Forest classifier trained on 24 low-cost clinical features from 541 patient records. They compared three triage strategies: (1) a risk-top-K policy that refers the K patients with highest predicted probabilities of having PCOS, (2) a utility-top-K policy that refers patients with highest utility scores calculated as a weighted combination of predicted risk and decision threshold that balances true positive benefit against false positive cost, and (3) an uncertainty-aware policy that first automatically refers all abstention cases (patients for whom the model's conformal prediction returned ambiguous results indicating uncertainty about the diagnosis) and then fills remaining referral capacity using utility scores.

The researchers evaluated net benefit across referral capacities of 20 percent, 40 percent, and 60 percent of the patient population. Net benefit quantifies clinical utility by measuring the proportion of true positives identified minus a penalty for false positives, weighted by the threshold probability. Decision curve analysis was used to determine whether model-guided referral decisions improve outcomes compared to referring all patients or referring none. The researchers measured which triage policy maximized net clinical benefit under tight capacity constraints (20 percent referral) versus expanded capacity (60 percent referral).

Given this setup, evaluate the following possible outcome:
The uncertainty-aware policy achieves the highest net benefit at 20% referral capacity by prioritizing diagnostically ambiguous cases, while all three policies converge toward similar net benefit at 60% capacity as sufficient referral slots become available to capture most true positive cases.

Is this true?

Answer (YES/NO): NO